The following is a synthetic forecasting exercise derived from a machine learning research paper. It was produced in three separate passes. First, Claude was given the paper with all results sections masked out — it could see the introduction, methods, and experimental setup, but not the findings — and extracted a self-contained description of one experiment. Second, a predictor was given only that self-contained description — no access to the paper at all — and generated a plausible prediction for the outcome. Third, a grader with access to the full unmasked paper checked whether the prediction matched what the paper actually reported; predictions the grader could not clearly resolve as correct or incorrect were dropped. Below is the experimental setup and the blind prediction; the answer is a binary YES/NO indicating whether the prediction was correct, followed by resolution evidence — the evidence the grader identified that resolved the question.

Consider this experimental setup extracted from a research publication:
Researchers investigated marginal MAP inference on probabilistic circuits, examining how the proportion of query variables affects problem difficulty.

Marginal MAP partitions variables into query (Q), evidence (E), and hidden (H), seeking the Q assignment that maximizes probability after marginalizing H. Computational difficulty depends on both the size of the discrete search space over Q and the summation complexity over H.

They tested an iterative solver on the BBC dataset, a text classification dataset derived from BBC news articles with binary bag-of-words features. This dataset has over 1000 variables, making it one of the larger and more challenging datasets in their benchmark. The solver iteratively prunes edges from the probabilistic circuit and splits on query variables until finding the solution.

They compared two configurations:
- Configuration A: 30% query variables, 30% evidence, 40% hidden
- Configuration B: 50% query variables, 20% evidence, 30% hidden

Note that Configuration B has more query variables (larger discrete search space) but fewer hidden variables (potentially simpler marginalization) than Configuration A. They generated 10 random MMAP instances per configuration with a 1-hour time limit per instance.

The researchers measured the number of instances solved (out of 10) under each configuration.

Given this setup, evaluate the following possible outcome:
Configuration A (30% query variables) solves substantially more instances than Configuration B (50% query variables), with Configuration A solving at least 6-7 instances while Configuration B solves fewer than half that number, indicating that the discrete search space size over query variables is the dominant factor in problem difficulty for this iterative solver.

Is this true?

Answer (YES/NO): YES